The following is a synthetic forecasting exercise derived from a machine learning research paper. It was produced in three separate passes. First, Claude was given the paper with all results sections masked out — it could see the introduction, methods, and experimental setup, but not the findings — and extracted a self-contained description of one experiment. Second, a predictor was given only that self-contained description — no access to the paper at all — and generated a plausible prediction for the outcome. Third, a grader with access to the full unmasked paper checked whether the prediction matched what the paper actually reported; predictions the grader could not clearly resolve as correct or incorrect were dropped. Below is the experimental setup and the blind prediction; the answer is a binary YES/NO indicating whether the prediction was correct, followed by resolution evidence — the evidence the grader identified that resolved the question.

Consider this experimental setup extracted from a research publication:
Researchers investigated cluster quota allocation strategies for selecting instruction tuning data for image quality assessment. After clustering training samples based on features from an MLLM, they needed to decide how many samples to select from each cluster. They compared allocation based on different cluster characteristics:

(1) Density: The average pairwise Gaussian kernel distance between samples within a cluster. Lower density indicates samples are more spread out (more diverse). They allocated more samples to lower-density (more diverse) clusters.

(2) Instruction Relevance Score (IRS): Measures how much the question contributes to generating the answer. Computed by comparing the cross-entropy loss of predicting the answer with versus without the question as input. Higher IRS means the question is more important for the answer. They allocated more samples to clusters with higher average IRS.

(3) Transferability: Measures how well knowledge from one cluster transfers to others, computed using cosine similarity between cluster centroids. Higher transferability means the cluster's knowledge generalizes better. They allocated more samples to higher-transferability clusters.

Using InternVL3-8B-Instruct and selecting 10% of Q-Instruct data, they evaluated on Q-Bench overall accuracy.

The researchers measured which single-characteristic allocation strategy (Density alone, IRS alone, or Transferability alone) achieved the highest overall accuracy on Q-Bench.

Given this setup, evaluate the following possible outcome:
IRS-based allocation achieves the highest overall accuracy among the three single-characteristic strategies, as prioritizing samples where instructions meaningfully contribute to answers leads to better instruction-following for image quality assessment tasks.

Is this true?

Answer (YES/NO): YES